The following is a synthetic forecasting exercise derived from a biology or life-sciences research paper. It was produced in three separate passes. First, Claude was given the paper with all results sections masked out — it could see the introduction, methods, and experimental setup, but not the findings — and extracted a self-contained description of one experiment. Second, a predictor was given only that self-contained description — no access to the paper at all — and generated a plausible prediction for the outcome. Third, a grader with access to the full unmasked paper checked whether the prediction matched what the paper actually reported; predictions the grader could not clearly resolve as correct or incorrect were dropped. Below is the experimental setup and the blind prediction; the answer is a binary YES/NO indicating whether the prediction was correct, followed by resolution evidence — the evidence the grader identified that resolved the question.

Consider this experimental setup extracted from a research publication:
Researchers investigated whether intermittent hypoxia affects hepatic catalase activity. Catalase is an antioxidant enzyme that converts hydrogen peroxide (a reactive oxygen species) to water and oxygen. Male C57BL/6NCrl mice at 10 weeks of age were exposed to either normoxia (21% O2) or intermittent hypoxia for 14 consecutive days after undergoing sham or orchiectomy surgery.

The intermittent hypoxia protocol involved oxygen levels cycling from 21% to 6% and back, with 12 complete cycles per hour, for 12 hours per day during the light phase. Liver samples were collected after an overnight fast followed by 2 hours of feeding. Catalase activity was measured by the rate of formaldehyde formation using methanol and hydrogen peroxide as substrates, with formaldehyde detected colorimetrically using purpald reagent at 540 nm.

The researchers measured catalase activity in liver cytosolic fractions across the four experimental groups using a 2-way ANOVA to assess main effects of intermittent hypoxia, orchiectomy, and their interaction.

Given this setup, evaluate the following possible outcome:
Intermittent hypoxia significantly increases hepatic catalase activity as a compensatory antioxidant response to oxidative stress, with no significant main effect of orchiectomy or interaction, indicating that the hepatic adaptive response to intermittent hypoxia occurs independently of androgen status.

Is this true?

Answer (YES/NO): NO